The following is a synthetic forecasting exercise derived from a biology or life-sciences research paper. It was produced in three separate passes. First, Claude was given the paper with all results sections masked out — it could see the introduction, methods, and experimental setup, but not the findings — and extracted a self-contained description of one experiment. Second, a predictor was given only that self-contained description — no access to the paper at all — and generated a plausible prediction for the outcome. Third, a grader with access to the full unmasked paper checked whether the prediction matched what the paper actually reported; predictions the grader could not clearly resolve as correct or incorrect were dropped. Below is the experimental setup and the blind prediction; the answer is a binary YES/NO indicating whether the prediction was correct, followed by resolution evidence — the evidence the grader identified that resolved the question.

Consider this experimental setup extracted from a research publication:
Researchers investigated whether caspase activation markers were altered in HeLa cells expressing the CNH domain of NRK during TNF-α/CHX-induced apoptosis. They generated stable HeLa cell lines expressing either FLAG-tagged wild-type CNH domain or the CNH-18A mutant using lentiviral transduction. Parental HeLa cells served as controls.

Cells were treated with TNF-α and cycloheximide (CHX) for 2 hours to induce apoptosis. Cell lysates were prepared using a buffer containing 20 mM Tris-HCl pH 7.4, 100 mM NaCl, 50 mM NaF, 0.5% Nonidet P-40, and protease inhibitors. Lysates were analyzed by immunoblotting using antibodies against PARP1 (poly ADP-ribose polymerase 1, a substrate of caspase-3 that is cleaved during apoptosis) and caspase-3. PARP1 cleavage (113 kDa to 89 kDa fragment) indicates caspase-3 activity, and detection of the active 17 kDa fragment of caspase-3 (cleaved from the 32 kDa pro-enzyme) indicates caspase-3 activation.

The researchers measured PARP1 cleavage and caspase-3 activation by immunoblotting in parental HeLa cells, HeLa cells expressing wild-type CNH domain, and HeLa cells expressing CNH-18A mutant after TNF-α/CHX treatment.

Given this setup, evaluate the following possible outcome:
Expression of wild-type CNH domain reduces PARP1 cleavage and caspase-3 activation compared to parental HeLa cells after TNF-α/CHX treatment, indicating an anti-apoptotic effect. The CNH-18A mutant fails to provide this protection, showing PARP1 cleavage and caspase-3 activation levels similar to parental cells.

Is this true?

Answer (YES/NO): NO